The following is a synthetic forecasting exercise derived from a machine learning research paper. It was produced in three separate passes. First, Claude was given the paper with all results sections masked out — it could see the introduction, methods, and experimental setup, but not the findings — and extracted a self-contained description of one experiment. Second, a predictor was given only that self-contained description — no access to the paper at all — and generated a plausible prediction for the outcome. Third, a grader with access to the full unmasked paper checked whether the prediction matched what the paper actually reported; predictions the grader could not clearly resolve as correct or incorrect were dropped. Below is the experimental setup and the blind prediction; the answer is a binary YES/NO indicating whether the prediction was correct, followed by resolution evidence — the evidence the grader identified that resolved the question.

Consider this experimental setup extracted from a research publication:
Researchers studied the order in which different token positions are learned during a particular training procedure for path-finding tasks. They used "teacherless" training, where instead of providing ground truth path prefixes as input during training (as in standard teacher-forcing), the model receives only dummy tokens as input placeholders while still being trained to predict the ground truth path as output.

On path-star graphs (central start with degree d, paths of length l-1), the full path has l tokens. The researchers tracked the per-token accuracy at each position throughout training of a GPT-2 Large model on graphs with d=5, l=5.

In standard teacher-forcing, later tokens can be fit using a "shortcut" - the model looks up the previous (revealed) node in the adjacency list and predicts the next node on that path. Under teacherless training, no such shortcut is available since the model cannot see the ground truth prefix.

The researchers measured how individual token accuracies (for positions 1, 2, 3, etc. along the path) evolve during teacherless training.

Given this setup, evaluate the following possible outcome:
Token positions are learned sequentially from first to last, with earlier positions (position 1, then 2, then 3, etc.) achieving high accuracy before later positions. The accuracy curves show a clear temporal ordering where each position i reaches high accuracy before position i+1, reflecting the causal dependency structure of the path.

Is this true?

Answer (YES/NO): NO